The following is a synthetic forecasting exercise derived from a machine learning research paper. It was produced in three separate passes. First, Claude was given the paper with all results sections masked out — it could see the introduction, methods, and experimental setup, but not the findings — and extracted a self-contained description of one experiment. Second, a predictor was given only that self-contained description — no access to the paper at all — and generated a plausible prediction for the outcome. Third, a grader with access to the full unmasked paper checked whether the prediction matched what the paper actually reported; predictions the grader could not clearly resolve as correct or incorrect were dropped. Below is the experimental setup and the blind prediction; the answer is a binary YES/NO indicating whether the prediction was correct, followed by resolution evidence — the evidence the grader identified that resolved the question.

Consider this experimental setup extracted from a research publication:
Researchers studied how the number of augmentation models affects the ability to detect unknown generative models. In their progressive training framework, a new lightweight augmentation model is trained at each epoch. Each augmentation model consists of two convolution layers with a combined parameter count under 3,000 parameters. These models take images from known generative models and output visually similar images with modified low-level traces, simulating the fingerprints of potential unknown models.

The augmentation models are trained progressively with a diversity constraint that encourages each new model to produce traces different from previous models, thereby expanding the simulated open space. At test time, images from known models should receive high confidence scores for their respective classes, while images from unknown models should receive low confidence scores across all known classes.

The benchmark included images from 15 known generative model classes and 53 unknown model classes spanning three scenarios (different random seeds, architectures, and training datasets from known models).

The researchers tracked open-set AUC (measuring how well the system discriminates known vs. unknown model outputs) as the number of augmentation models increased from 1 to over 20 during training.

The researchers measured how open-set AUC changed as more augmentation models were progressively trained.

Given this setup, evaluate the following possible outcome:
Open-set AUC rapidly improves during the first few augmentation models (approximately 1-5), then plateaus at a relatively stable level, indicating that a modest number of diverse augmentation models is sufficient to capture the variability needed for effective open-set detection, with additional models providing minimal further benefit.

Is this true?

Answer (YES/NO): NO